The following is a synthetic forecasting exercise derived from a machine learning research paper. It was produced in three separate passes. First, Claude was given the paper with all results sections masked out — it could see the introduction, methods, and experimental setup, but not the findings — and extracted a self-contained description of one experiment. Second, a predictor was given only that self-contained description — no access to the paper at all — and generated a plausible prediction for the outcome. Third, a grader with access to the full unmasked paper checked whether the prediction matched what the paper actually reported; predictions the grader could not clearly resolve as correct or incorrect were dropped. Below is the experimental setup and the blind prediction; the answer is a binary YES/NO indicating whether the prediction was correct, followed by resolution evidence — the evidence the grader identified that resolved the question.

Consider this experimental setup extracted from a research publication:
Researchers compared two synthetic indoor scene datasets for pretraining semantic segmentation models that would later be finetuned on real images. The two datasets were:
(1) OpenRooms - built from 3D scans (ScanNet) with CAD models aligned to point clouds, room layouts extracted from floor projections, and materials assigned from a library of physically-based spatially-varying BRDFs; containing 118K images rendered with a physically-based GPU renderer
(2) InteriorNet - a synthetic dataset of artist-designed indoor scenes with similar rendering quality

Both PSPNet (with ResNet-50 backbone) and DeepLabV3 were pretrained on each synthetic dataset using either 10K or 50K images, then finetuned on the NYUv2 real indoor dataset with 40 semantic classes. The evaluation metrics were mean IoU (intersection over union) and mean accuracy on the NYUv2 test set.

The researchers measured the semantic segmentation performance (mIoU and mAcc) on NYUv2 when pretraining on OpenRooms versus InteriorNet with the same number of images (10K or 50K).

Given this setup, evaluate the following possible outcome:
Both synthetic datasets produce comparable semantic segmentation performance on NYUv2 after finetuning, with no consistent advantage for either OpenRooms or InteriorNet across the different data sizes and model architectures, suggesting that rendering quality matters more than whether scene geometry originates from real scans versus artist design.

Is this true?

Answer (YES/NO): YES